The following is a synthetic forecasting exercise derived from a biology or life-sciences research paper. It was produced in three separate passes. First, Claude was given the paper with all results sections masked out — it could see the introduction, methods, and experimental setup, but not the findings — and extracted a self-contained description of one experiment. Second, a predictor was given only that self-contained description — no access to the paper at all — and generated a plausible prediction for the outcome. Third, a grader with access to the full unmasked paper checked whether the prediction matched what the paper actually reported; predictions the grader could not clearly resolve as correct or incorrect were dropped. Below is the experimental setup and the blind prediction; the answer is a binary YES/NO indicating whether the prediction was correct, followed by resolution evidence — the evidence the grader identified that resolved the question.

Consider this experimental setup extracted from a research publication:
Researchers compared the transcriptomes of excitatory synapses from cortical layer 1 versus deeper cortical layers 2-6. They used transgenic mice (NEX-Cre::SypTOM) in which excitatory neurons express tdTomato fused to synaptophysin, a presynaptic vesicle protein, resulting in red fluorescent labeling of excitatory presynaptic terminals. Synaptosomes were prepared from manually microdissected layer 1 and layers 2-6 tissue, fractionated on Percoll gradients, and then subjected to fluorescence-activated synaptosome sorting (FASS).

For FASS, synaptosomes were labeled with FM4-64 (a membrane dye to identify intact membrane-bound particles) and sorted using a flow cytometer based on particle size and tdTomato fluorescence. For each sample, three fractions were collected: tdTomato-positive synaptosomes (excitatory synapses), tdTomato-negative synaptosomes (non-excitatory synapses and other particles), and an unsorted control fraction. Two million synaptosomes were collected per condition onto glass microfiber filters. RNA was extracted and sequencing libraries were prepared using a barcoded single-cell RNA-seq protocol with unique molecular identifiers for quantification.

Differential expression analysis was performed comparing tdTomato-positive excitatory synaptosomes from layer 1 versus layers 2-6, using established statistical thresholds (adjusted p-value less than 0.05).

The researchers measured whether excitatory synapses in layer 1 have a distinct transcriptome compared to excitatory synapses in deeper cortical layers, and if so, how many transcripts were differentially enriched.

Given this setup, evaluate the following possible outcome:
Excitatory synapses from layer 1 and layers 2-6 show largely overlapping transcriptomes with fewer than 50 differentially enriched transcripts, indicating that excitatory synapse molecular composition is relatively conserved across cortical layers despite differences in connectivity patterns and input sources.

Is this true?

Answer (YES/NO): NO